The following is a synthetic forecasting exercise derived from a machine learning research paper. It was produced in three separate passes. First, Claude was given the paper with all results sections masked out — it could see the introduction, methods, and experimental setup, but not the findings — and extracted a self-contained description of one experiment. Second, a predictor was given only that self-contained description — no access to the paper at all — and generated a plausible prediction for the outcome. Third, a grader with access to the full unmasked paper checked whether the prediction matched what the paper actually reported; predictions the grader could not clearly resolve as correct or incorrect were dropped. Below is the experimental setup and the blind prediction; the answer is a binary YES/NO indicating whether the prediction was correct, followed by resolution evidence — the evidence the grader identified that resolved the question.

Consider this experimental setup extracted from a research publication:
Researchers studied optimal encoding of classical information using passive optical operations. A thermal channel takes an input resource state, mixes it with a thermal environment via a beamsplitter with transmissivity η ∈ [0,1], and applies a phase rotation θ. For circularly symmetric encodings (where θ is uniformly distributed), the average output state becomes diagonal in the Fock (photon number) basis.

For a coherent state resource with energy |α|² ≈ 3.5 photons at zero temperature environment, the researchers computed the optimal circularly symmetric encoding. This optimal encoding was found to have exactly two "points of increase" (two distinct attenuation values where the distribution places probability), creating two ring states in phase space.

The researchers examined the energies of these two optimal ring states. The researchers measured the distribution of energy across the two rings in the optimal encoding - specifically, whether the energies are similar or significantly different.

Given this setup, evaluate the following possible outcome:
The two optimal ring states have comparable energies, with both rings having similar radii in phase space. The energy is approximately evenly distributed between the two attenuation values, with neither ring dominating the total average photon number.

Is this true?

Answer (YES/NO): NO